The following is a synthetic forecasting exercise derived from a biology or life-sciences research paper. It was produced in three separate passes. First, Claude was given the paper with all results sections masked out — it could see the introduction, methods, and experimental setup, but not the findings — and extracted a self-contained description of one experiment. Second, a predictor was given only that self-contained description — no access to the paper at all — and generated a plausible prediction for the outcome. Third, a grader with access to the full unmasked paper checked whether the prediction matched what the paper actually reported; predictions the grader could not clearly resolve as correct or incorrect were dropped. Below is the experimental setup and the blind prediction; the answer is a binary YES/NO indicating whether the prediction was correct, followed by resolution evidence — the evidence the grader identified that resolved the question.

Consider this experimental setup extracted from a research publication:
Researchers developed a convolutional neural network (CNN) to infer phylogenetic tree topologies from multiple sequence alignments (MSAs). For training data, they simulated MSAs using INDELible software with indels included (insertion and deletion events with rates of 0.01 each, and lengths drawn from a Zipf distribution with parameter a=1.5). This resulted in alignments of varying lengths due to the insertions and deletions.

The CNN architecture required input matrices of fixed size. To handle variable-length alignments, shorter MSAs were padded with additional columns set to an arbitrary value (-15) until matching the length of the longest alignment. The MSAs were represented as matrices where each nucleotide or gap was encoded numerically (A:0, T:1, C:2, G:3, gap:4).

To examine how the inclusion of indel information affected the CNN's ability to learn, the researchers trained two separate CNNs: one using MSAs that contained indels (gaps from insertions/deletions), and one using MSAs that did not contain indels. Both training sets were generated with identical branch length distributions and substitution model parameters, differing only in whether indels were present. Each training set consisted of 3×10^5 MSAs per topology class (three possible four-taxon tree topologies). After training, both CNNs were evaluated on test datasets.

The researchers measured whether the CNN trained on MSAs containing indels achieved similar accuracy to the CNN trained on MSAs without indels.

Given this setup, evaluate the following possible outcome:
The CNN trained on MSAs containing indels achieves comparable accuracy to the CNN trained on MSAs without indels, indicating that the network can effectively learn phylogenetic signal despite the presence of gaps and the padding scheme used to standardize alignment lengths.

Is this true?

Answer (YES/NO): NO